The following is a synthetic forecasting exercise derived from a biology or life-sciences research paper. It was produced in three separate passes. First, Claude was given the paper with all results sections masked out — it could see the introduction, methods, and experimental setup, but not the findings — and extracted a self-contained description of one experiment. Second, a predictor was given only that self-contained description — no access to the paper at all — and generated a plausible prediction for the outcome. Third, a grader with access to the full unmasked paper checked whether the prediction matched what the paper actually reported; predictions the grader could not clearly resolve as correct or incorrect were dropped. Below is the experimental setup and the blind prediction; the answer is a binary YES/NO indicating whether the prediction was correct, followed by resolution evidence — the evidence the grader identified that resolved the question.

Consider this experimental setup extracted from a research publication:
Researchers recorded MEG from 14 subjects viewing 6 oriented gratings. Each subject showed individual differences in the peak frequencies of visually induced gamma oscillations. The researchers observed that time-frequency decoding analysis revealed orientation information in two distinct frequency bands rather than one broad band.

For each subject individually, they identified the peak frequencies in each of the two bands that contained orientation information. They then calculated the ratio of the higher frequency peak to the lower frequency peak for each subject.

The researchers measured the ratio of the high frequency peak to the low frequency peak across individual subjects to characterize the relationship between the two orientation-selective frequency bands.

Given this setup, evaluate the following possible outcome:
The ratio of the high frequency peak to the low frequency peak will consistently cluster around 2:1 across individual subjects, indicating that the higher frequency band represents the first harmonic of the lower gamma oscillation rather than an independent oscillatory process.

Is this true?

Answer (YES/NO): YES